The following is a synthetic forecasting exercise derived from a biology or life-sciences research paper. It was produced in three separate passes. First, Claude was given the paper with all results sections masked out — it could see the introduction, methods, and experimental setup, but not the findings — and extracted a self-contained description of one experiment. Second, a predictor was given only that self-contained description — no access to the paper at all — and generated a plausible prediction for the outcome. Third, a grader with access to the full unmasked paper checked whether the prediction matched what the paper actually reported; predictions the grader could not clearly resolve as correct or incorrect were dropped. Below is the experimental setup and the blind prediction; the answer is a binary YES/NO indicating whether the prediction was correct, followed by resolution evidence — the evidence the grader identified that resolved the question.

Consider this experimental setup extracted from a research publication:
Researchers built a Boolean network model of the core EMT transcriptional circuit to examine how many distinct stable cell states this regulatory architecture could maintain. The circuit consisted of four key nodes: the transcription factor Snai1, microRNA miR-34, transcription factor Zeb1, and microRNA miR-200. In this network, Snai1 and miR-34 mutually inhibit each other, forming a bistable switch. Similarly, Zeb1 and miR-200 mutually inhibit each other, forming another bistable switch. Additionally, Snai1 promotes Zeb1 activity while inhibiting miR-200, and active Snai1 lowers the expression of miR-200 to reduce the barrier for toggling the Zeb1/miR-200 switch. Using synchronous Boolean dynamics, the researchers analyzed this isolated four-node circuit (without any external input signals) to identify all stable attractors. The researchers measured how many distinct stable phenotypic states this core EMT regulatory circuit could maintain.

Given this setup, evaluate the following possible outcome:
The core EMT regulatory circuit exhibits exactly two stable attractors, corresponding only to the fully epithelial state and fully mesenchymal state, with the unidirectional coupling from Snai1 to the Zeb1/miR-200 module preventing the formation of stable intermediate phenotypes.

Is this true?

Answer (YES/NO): NO